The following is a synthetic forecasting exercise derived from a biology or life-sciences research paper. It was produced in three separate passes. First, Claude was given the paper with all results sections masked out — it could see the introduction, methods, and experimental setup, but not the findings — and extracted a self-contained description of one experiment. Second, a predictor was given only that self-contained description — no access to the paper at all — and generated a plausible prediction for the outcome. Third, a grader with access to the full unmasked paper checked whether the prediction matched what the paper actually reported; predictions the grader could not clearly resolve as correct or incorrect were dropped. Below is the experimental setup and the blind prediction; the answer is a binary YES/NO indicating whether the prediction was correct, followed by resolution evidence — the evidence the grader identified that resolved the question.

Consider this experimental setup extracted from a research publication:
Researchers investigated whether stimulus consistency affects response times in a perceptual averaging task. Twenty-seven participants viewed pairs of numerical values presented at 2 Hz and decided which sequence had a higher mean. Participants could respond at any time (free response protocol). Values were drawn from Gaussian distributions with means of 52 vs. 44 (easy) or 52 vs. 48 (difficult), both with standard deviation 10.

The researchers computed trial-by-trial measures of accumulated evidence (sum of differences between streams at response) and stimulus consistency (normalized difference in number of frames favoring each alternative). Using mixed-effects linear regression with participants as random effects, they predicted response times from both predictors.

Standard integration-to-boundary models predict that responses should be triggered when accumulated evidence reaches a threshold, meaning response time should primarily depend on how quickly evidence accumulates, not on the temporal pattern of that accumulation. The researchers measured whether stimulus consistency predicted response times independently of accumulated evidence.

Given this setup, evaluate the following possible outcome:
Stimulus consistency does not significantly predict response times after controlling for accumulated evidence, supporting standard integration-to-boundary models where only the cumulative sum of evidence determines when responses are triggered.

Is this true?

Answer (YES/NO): NO